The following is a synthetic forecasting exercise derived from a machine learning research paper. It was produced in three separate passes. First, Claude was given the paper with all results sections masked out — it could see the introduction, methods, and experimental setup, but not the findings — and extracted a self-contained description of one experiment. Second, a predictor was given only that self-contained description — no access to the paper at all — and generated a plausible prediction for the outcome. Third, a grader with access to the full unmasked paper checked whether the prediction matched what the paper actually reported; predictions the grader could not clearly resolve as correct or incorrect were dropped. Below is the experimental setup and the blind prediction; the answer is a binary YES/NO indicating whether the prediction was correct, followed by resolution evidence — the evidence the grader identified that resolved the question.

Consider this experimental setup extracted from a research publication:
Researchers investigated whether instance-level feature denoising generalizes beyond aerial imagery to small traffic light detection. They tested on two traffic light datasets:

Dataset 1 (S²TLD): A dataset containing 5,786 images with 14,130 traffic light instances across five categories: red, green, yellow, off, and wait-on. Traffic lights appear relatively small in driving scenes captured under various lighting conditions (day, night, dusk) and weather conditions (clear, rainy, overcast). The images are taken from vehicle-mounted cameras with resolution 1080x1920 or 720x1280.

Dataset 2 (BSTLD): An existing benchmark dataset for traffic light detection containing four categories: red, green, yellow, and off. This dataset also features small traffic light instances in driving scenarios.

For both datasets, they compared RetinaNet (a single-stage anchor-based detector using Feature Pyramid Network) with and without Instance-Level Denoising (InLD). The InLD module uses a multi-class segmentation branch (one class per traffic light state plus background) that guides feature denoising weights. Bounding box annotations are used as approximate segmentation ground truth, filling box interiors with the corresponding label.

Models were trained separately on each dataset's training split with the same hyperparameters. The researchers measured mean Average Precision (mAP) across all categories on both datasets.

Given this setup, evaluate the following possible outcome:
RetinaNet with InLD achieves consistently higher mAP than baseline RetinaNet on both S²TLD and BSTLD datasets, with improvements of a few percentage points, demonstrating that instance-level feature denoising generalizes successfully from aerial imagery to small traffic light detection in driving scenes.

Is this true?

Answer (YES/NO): NO